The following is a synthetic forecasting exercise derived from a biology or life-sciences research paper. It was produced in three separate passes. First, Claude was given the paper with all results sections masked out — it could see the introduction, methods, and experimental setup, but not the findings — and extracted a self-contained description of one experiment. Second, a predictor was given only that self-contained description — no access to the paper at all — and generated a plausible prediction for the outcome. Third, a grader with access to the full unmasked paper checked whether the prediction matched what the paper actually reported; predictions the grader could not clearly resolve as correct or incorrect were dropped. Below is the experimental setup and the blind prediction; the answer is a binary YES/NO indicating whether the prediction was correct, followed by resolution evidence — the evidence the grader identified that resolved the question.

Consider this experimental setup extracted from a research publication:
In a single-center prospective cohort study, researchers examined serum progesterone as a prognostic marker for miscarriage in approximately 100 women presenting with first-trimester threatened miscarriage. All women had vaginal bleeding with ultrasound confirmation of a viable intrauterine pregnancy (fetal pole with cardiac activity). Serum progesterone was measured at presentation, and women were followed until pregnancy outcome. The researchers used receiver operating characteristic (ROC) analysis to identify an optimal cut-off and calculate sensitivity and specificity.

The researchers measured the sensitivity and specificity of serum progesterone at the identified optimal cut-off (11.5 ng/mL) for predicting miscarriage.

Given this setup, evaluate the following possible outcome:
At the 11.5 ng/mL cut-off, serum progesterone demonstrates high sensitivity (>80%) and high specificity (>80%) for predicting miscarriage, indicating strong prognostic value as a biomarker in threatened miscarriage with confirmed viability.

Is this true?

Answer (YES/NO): YES